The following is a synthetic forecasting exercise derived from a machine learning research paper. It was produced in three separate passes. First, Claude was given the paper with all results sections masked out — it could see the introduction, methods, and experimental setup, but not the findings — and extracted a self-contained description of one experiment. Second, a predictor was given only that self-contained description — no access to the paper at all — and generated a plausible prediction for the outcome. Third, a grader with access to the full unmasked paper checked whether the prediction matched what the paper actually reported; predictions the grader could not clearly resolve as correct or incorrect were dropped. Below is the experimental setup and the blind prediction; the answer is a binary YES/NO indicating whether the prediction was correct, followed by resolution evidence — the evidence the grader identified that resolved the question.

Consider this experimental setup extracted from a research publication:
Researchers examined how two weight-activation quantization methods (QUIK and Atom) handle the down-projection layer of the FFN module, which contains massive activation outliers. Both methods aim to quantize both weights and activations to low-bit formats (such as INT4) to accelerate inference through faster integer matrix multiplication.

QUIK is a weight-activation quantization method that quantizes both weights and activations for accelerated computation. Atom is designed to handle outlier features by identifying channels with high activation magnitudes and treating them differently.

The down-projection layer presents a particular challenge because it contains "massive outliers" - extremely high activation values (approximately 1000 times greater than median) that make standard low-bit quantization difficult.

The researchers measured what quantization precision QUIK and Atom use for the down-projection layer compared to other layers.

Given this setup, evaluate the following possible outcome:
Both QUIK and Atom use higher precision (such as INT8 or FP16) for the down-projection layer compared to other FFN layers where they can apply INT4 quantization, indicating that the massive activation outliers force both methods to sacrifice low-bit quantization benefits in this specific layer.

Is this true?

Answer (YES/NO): NO